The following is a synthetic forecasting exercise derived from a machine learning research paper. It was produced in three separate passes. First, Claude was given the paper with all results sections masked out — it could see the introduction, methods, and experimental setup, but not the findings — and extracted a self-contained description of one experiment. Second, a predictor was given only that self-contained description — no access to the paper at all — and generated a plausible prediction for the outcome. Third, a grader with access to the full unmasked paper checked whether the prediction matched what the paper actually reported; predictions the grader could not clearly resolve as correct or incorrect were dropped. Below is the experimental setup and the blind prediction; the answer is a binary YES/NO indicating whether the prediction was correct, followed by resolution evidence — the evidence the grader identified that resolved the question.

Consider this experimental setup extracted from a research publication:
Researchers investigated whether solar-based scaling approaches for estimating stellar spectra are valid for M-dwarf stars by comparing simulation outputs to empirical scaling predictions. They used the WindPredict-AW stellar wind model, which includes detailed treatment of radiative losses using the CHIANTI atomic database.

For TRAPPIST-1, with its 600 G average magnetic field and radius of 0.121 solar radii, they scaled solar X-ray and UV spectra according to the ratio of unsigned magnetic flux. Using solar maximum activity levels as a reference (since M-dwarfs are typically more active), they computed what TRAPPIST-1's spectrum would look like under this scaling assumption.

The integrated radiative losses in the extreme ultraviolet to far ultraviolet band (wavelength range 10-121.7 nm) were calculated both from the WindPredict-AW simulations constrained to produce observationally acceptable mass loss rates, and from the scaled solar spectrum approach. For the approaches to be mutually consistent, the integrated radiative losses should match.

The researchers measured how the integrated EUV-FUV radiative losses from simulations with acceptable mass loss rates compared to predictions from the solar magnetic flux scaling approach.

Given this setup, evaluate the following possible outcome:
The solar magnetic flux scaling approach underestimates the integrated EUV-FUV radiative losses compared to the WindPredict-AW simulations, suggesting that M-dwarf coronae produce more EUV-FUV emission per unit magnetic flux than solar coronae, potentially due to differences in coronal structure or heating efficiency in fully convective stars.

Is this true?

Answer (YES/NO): NO